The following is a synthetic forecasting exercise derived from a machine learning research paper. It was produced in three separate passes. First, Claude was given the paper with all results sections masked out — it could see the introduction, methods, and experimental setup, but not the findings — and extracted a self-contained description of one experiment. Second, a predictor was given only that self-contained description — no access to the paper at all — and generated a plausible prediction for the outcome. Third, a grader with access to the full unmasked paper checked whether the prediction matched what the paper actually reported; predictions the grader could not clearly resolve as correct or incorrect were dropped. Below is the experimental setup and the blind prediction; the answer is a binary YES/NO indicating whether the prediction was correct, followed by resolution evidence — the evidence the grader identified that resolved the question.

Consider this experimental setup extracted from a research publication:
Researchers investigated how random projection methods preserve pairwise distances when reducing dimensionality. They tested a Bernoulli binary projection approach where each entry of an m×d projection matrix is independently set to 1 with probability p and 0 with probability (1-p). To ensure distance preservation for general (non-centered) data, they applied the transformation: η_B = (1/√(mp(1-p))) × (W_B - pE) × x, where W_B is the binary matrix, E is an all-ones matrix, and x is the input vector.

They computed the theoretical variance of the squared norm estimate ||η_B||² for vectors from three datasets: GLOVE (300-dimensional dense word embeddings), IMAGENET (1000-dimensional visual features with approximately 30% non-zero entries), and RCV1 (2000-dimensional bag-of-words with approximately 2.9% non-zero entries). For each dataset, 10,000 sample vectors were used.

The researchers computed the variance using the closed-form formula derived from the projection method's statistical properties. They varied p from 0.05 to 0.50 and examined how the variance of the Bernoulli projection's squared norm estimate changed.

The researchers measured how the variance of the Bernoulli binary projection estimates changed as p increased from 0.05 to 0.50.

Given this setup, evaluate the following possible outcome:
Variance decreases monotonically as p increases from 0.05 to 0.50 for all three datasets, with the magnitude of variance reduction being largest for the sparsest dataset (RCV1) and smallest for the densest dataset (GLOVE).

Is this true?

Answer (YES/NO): NO